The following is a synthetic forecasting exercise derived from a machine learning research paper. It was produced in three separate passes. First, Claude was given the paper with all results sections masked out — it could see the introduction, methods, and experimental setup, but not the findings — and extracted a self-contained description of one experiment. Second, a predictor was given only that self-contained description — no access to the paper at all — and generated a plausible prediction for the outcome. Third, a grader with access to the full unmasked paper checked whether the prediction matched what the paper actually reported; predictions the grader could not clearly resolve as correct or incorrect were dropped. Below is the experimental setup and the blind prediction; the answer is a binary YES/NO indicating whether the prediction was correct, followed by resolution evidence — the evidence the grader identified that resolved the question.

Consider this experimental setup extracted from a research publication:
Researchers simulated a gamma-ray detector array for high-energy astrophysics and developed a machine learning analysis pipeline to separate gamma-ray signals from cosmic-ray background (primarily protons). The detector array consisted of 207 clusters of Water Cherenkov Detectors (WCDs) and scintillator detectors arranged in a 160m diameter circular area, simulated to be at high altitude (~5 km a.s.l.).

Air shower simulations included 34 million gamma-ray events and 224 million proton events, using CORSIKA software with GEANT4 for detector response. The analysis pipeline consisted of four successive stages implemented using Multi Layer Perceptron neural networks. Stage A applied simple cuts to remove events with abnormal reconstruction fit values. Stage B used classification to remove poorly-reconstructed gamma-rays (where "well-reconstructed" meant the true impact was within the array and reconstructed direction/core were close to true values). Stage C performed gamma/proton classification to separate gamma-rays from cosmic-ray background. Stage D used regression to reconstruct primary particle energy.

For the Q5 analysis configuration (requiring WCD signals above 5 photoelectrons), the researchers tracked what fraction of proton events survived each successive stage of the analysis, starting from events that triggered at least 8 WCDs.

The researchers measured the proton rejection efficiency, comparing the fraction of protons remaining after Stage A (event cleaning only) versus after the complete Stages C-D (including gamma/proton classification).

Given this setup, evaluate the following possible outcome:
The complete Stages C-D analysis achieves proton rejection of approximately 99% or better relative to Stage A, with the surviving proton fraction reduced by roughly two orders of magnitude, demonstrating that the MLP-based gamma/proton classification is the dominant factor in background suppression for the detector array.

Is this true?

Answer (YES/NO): NO